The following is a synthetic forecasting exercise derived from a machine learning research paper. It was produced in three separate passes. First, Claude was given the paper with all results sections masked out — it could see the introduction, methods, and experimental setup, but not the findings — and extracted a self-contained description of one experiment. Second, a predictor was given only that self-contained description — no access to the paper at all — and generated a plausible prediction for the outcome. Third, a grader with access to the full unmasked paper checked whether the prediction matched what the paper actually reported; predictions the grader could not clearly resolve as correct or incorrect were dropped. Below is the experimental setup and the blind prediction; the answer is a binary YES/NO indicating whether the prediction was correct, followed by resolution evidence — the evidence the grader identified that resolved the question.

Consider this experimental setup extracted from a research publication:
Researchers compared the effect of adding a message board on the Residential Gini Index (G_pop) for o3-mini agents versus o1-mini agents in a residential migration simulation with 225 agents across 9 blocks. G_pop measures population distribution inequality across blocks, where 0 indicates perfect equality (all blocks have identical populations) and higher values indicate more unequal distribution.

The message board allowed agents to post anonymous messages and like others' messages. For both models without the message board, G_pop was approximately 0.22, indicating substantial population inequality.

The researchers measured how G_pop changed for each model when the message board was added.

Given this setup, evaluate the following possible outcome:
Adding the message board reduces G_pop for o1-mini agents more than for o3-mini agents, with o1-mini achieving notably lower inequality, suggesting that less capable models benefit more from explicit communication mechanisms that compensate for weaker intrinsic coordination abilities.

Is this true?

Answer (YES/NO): YES